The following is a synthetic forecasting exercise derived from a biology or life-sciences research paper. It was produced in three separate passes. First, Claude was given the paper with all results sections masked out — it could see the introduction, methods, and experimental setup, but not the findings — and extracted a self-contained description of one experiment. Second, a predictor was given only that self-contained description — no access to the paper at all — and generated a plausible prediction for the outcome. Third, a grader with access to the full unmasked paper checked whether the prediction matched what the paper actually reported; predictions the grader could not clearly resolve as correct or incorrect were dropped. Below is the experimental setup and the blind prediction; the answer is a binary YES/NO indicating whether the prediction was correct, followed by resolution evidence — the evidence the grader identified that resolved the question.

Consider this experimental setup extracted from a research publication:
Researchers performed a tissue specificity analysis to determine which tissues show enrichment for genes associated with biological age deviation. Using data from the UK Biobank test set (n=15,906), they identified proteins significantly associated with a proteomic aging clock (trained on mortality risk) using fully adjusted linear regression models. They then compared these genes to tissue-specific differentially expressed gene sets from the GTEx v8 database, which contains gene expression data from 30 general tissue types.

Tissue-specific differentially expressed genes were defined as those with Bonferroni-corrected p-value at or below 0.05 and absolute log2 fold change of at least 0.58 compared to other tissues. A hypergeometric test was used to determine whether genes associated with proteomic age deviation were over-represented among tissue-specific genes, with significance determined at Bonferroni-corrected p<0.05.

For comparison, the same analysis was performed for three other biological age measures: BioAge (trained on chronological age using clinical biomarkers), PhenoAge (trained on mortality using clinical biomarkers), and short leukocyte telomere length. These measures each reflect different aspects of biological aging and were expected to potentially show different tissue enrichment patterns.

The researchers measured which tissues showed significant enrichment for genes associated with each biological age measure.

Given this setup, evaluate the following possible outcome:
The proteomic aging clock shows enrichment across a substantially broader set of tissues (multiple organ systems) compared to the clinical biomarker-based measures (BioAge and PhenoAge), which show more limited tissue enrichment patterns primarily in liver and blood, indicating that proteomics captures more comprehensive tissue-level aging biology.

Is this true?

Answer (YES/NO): NO